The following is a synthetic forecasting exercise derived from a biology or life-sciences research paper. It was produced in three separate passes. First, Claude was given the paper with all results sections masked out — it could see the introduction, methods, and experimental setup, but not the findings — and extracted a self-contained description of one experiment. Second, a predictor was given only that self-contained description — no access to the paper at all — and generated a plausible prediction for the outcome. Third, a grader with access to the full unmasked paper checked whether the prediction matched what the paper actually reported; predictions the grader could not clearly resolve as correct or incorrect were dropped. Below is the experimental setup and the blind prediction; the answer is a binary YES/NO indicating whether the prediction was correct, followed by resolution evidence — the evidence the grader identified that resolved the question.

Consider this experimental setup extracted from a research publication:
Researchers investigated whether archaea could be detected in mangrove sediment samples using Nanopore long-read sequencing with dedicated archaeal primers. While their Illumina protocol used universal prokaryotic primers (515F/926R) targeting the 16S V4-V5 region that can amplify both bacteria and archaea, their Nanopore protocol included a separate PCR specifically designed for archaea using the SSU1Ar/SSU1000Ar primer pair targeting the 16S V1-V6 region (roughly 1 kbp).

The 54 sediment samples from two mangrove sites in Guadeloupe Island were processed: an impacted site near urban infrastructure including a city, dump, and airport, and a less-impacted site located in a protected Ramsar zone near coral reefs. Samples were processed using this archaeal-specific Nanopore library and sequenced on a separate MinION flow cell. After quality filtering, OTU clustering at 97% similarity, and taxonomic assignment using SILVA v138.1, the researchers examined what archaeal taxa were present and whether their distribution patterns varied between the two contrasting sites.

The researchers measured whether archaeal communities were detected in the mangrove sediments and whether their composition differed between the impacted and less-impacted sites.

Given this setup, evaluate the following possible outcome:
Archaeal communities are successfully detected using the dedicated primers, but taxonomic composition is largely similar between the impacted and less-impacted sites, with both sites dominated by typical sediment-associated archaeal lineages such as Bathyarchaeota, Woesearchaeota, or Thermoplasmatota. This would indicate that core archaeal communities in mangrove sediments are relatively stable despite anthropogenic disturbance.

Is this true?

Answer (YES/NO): NO